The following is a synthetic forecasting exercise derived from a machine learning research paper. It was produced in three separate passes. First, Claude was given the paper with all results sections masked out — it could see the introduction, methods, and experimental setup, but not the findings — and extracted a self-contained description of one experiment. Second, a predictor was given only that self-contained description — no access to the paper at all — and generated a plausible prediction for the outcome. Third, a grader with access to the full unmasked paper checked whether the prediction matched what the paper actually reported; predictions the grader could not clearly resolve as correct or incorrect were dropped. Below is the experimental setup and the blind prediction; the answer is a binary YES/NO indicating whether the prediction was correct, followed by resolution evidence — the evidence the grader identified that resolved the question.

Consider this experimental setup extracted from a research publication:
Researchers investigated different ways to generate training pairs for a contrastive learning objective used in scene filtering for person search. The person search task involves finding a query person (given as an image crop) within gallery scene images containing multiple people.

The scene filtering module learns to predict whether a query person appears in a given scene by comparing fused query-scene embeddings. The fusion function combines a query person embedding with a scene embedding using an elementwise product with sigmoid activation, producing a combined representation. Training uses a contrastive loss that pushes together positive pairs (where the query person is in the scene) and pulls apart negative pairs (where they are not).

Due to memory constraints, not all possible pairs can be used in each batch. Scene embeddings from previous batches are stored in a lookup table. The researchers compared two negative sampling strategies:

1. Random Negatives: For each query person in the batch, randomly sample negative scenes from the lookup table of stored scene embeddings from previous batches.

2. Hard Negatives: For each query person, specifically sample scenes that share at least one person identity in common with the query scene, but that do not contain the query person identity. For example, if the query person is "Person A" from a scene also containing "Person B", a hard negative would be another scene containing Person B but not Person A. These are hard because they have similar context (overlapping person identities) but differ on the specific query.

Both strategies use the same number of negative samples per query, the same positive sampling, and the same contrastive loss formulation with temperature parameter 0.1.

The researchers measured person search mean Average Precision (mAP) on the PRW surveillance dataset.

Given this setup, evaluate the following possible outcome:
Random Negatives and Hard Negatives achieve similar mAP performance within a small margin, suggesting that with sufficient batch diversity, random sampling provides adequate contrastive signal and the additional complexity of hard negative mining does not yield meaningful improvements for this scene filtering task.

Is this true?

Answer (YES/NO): YES